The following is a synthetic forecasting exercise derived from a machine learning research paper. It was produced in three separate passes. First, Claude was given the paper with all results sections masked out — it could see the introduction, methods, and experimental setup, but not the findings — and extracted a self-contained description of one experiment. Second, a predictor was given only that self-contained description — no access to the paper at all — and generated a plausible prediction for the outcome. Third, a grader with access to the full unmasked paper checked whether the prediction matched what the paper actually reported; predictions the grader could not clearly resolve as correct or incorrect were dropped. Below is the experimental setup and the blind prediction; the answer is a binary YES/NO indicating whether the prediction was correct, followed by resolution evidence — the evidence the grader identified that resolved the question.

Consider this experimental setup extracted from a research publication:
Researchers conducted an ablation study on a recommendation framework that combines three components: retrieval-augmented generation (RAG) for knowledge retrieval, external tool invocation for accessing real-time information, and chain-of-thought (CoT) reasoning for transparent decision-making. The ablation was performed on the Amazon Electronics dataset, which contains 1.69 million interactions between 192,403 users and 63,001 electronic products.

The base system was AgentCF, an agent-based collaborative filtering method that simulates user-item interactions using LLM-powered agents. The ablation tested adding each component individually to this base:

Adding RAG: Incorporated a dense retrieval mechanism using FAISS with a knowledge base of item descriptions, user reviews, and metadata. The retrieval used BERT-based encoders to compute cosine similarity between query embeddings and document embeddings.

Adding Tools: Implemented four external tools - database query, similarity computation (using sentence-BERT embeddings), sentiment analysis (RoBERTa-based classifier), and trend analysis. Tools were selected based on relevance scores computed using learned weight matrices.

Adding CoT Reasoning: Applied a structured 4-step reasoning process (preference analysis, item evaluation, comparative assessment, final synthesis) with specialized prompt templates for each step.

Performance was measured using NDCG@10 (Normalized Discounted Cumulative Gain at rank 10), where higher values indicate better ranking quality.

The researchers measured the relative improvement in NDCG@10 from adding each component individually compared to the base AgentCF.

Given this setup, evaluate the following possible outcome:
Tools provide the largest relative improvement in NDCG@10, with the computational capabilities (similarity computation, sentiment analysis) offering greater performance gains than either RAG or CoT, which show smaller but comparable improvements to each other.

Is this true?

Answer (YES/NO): NO